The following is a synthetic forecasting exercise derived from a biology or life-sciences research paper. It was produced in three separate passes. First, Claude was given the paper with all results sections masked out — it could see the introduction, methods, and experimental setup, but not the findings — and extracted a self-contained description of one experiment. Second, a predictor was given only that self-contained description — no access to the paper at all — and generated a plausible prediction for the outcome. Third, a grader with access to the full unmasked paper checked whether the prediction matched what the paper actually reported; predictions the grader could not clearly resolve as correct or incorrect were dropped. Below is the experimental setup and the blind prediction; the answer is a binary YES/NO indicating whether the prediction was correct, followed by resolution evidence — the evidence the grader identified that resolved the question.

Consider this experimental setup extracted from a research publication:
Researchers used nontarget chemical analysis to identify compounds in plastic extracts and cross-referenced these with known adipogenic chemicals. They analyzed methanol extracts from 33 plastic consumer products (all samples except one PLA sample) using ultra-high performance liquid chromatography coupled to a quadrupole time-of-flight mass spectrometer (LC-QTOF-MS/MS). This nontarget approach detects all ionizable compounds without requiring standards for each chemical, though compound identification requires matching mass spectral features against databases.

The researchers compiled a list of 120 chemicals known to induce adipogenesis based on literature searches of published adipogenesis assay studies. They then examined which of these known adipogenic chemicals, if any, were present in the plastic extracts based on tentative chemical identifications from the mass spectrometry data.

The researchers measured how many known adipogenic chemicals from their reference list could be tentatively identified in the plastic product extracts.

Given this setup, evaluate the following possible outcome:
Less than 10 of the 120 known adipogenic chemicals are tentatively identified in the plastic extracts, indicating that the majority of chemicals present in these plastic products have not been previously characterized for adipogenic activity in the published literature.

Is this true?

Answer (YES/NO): NO